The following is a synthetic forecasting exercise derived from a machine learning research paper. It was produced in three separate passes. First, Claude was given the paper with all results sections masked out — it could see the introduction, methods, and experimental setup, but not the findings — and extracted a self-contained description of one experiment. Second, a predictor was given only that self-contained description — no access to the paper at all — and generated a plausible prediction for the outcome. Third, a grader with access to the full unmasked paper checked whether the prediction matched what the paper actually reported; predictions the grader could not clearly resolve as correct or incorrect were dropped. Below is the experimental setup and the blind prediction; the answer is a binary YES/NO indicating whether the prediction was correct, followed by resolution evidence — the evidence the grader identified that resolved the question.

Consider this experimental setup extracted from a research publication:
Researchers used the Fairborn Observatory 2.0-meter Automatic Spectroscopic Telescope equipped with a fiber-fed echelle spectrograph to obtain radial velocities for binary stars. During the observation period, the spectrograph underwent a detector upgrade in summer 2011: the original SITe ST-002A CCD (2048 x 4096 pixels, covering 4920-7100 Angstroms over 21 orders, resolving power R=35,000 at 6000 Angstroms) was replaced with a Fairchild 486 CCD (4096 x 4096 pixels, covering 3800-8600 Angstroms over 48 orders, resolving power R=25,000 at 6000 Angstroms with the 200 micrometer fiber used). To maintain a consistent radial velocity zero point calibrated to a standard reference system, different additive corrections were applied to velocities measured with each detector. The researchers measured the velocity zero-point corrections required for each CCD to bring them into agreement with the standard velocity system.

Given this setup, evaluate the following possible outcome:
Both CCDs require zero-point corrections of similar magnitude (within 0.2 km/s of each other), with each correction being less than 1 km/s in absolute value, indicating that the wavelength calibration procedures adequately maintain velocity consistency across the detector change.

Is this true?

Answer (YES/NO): NO